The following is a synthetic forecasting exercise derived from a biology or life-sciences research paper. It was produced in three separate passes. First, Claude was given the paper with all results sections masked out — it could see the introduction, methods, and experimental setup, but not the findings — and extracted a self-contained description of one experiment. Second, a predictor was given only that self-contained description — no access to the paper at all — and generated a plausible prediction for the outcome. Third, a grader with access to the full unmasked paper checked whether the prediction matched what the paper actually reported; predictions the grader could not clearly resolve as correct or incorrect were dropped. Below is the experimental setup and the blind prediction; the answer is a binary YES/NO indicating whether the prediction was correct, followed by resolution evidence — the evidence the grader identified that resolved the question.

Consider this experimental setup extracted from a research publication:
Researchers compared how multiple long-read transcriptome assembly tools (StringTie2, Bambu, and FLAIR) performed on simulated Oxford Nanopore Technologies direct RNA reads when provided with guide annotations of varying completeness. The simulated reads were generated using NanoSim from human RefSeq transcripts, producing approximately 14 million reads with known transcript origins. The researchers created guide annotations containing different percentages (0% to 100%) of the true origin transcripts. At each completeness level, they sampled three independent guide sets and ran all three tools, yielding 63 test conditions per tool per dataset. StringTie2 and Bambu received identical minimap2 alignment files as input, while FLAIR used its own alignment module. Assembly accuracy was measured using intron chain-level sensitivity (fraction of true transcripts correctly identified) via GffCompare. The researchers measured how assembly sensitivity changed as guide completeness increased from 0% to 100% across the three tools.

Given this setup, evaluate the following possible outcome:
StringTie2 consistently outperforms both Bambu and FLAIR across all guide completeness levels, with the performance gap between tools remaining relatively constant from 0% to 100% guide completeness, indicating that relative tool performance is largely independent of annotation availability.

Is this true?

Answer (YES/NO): NO